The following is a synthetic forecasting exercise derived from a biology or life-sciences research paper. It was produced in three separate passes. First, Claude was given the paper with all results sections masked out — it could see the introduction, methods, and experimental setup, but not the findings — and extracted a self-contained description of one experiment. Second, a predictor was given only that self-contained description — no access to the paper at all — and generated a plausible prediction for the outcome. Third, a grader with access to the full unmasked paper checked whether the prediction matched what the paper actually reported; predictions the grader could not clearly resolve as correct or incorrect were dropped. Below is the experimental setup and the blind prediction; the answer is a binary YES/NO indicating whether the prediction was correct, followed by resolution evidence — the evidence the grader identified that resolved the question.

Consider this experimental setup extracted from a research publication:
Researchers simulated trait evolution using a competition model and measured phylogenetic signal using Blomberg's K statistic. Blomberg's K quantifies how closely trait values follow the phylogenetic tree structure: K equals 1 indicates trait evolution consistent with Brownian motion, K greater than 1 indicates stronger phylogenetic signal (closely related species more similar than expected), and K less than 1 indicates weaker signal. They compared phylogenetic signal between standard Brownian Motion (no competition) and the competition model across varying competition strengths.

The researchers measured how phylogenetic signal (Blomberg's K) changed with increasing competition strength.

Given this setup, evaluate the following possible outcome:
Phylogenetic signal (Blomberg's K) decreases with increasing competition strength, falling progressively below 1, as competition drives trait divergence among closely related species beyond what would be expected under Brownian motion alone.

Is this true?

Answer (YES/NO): NO